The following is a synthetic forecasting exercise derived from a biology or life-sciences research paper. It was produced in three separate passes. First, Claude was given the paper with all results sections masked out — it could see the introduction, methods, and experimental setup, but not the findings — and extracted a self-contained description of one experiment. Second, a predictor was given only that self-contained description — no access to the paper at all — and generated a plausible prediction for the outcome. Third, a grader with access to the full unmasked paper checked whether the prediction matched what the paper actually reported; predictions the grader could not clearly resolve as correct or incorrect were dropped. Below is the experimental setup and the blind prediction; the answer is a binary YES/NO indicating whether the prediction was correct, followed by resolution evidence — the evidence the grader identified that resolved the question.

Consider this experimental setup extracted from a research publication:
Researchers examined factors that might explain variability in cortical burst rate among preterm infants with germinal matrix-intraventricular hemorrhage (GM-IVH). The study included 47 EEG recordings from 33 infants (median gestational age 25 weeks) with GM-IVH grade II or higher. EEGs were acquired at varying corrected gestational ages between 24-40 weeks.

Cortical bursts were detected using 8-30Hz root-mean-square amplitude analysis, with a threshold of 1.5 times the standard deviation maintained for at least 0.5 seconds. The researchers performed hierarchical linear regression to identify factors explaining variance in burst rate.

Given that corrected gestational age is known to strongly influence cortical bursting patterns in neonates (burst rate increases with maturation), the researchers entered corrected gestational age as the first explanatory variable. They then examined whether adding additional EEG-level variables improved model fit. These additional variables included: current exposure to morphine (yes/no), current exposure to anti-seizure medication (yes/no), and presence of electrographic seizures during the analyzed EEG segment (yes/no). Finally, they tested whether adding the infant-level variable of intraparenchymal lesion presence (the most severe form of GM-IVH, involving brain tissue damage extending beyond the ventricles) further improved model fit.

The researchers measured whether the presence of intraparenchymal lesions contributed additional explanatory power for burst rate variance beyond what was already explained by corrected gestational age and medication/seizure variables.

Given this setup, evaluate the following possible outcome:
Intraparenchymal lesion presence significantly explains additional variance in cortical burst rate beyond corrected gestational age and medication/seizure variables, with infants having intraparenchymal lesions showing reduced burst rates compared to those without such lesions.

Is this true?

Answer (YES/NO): YES